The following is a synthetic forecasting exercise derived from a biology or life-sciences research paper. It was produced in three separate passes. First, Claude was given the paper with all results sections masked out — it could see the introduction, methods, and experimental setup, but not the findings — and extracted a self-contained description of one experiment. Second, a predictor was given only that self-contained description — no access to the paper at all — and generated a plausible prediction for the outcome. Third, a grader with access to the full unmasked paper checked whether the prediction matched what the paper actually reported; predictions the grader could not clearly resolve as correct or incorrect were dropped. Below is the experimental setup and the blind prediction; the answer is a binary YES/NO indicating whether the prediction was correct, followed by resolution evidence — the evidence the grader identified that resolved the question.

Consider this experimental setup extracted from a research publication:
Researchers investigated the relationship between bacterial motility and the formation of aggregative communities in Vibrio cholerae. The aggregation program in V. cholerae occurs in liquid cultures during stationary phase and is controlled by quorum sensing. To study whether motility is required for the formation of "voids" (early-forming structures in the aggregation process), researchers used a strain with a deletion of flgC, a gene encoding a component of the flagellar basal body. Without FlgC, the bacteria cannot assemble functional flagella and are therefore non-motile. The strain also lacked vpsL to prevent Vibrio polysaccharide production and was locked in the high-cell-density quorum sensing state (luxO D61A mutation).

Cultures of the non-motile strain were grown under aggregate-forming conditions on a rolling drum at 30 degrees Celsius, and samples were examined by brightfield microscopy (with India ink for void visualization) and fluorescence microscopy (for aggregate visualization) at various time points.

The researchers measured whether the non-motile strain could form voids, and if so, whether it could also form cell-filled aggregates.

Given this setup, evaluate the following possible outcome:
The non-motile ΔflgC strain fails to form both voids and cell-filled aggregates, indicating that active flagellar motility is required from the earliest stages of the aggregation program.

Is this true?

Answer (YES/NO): NO